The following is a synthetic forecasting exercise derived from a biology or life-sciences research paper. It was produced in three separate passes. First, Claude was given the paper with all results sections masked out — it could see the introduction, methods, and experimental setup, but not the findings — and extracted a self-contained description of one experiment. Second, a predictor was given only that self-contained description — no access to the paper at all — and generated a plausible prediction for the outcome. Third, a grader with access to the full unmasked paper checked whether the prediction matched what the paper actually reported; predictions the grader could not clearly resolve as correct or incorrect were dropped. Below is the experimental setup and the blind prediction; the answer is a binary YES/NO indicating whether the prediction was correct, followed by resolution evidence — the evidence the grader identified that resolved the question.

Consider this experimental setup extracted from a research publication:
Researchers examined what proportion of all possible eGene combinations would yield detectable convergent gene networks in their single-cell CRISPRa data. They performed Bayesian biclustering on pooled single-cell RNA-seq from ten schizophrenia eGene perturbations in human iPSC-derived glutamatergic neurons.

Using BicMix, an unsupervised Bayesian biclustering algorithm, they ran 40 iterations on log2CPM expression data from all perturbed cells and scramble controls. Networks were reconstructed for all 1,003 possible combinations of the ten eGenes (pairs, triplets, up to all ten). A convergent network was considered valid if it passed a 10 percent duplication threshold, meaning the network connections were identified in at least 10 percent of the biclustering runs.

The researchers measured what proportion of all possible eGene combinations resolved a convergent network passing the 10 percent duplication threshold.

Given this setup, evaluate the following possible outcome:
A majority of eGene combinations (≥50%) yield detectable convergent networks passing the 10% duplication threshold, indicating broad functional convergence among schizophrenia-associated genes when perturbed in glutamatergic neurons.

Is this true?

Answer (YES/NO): YES